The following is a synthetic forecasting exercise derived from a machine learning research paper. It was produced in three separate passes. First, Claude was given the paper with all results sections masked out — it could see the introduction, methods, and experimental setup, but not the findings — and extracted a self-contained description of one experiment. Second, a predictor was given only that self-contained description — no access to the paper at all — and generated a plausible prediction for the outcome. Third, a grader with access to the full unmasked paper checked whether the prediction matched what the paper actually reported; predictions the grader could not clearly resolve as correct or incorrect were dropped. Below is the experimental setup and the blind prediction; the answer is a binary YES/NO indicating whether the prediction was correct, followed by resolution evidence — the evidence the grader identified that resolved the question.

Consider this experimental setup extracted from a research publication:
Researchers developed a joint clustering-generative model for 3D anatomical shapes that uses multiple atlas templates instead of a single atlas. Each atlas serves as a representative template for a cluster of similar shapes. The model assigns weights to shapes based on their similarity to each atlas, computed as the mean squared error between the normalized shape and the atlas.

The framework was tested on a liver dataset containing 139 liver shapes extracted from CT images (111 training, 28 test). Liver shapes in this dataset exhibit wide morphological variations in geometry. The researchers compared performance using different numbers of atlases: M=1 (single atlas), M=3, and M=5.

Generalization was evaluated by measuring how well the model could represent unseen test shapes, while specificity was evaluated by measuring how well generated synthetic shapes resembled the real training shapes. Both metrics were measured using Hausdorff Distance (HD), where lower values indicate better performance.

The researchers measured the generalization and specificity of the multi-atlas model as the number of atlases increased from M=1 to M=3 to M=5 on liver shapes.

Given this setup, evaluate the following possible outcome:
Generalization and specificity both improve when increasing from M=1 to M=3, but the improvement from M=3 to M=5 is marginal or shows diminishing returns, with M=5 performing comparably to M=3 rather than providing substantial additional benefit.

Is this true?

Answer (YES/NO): YES